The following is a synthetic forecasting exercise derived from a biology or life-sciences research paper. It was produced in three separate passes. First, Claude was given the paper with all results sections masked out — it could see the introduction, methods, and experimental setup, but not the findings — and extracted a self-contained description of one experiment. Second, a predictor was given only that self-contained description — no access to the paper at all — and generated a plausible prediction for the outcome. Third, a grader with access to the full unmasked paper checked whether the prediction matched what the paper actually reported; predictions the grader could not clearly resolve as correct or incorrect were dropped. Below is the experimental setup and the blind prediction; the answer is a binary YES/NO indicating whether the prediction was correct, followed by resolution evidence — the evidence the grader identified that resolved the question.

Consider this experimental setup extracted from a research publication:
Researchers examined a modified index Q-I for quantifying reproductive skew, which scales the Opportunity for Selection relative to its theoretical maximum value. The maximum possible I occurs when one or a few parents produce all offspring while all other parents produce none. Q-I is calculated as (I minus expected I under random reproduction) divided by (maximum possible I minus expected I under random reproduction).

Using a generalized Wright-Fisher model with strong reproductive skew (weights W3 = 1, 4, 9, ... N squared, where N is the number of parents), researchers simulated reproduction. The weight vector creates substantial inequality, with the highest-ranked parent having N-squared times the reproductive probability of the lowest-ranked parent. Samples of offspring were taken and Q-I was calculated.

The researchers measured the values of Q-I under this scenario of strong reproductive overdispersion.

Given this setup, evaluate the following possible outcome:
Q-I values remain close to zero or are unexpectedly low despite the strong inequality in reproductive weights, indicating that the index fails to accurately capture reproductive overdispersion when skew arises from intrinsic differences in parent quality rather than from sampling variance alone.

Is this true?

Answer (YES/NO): NO